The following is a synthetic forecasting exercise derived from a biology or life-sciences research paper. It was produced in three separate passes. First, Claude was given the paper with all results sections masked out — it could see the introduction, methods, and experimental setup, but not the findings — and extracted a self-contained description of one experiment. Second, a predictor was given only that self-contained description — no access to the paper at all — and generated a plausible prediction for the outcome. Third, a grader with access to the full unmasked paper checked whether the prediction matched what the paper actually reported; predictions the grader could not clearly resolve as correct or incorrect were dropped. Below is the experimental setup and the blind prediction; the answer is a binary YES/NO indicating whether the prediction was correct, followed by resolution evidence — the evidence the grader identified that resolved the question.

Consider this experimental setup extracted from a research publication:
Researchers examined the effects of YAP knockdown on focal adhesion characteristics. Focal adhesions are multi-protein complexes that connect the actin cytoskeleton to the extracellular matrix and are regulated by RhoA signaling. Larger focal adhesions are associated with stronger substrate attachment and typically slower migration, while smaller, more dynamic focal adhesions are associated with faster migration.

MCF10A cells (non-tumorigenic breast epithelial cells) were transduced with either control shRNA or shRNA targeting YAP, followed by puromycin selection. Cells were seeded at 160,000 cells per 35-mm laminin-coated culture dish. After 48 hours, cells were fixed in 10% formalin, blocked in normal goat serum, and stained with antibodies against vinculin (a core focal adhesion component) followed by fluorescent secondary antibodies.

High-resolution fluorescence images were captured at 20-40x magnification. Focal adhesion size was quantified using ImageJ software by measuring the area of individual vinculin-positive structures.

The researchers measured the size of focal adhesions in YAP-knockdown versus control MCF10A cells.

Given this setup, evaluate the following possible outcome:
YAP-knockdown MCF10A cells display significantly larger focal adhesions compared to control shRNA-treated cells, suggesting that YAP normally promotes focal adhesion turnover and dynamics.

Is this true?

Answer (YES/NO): YES